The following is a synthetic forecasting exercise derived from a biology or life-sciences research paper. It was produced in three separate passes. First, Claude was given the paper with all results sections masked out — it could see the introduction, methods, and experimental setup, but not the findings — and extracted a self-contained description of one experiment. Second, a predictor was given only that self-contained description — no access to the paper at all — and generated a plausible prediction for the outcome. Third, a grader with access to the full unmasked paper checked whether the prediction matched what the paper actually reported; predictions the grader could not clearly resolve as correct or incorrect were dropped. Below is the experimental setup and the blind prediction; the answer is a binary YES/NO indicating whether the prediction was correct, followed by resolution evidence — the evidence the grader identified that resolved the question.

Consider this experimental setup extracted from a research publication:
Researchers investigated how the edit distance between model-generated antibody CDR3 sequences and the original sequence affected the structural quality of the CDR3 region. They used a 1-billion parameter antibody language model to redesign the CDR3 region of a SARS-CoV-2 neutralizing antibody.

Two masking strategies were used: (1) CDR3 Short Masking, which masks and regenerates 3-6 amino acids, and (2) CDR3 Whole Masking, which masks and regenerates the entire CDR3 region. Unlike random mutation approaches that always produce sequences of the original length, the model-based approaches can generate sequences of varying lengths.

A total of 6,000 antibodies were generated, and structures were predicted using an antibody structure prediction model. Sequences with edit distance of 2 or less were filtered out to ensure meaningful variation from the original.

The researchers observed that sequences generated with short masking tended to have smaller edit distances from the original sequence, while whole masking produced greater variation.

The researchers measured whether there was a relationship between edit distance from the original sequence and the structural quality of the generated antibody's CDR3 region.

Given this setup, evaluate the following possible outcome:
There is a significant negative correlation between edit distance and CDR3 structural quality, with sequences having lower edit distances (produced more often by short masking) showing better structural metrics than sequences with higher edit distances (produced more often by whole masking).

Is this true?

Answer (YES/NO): NO